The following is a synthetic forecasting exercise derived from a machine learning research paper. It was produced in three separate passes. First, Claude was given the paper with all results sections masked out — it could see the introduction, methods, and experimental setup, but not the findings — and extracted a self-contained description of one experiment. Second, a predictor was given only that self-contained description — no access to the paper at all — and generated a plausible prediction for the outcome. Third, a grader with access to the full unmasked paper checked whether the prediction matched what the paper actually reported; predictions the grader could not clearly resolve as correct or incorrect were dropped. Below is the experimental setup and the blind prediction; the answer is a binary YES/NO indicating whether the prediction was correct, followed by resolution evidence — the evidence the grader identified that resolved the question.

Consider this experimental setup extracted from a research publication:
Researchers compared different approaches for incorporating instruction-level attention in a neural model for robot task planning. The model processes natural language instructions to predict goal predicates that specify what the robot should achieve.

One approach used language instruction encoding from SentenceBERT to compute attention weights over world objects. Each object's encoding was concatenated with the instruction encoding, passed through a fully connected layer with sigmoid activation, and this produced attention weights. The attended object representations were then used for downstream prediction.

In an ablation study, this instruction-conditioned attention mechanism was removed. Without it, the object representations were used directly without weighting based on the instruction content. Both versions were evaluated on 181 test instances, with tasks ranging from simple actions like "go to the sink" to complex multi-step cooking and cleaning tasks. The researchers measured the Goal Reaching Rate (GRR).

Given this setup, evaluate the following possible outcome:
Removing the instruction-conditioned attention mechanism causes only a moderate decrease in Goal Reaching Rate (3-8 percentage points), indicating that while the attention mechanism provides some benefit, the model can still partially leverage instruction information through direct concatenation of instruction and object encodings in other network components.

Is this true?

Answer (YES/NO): NO